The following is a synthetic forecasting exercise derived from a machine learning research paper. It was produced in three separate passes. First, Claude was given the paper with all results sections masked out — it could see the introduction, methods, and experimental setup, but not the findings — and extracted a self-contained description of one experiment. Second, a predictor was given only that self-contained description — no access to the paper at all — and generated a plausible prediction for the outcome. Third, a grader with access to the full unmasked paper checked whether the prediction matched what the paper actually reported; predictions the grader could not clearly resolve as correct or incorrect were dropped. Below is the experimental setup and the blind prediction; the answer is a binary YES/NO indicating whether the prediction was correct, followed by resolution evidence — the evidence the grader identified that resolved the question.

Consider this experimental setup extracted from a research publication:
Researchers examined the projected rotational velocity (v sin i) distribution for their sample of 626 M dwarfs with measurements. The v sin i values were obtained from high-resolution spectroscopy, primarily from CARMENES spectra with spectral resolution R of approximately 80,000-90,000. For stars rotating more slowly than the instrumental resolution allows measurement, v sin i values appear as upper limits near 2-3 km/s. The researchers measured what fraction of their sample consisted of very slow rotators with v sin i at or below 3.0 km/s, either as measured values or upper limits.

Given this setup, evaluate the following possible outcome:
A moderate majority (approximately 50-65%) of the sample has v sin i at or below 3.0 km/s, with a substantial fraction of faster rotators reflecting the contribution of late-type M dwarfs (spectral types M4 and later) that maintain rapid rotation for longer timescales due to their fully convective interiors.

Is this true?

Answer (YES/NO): YES